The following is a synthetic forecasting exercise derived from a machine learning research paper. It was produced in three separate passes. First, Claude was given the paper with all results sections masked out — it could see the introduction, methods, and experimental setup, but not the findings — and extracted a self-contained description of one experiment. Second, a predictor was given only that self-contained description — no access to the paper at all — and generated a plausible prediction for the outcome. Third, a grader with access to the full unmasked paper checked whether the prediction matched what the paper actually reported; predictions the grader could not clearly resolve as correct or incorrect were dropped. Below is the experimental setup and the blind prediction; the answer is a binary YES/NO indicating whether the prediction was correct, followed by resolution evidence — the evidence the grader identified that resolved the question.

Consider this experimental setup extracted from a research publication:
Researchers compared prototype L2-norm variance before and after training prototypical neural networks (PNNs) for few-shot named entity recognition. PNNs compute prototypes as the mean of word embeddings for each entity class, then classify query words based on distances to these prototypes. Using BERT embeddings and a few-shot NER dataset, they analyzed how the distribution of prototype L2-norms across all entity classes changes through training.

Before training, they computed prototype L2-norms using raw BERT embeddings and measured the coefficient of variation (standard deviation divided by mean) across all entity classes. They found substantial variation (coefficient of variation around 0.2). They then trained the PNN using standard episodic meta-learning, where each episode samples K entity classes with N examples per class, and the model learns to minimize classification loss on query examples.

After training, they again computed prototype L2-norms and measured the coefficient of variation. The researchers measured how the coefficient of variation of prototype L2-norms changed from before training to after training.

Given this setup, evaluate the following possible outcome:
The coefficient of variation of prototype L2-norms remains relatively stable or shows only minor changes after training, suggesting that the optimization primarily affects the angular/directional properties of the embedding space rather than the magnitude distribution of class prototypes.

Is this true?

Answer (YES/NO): NO